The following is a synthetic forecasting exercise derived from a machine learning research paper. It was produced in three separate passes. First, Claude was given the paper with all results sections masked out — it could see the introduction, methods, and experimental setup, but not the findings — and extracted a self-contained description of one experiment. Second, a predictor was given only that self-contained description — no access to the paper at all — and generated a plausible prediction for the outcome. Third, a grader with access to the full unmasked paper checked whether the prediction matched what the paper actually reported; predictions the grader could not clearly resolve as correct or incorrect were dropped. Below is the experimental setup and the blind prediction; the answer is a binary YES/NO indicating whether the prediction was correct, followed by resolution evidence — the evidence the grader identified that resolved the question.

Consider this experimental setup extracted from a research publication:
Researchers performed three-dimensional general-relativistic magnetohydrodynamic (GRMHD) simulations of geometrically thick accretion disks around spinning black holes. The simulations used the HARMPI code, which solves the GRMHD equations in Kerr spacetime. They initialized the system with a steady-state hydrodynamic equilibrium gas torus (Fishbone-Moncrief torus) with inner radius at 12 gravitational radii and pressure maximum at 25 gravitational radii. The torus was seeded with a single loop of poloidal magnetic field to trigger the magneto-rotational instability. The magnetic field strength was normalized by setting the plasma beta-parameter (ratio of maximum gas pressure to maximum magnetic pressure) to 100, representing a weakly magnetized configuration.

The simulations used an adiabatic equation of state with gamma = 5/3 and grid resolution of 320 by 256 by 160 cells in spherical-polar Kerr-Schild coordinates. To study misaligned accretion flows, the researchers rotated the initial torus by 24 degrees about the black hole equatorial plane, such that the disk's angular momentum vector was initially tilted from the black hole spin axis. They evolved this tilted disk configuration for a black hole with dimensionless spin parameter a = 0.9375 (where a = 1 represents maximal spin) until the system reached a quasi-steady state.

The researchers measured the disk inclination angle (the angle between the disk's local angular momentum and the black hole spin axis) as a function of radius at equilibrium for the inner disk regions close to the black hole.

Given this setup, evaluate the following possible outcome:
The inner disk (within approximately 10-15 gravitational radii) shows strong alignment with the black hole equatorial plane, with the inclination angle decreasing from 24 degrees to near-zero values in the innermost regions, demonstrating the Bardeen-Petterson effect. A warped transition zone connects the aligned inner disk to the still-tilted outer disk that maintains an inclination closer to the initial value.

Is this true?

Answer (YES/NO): NO